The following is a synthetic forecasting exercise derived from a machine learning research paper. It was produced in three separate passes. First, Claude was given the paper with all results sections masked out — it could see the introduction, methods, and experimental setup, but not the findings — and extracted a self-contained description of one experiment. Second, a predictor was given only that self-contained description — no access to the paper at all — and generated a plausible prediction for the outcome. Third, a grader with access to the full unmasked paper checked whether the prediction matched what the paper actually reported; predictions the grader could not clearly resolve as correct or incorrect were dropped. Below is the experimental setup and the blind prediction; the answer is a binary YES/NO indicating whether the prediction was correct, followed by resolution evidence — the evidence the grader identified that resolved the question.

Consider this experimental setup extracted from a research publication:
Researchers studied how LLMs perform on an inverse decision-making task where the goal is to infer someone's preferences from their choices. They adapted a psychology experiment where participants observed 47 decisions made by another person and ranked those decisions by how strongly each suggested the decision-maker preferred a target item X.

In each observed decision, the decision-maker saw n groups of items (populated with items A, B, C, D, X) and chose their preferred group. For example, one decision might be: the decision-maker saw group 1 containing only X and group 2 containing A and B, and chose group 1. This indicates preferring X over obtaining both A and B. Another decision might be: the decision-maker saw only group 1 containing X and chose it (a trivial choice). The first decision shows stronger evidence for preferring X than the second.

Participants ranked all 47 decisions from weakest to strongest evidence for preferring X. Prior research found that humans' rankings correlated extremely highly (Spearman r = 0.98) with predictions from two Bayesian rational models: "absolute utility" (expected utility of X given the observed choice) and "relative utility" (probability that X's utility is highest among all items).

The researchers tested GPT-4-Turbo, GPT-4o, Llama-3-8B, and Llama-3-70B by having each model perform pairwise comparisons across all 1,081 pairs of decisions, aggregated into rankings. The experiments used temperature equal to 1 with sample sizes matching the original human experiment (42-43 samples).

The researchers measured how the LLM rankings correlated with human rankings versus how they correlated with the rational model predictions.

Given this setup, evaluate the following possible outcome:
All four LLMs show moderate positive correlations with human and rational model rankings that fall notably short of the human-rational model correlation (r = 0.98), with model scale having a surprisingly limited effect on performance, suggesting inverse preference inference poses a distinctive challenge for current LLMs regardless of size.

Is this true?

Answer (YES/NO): NO